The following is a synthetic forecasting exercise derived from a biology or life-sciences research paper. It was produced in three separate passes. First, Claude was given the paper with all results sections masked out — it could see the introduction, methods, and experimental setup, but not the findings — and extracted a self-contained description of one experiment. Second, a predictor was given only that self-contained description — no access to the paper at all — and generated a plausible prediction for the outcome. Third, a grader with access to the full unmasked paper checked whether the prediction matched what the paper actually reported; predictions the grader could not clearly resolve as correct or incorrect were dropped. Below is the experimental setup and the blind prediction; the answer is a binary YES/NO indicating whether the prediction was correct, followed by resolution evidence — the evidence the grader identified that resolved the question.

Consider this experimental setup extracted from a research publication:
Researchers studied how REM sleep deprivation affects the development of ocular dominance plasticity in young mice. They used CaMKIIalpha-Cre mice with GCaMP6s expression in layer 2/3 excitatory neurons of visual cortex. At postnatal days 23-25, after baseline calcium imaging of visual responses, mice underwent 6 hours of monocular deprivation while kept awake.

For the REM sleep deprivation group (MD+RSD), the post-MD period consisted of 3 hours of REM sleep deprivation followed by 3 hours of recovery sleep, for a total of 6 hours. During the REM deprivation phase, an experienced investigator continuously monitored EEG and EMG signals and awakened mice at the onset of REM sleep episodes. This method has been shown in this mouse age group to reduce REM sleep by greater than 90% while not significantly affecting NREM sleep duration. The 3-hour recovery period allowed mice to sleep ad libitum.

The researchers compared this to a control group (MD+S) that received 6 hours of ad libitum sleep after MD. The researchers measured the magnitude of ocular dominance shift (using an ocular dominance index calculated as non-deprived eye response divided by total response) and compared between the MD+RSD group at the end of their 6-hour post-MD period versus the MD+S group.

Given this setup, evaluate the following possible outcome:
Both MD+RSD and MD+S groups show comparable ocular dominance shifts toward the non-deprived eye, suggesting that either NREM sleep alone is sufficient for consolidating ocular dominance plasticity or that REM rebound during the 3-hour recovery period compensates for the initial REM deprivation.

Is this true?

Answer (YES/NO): NO